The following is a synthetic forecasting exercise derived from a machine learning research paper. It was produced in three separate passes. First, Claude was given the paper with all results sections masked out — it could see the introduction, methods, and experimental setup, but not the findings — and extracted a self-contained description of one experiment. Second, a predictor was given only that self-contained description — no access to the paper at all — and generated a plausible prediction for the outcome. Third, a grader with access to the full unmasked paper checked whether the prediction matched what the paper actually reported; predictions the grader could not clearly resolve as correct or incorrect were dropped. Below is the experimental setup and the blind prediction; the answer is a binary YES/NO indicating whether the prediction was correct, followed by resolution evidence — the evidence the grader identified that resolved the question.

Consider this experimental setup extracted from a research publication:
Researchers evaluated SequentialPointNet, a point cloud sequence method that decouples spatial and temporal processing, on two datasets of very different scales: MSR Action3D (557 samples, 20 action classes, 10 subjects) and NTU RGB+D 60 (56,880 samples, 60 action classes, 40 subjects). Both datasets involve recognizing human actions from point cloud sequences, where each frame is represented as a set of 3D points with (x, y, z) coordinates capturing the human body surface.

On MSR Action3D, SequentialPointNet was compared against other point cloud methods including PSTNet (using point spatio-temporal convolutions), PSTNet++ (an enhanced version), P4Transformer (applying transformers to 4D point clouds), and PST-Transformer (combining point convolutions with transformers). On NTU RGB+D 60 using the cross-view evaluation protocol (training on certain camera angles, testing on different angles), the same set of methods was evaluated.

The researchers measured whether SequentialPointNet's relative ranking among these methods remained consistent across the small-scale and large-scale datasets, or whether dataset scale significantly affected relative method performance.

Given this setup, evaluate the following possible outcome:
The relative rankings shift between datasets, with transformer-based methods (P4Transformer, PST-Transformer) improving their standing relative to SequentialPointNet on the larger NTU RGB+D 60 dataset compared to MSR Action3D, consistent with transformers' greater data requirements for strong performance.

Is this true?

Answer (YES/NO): NO